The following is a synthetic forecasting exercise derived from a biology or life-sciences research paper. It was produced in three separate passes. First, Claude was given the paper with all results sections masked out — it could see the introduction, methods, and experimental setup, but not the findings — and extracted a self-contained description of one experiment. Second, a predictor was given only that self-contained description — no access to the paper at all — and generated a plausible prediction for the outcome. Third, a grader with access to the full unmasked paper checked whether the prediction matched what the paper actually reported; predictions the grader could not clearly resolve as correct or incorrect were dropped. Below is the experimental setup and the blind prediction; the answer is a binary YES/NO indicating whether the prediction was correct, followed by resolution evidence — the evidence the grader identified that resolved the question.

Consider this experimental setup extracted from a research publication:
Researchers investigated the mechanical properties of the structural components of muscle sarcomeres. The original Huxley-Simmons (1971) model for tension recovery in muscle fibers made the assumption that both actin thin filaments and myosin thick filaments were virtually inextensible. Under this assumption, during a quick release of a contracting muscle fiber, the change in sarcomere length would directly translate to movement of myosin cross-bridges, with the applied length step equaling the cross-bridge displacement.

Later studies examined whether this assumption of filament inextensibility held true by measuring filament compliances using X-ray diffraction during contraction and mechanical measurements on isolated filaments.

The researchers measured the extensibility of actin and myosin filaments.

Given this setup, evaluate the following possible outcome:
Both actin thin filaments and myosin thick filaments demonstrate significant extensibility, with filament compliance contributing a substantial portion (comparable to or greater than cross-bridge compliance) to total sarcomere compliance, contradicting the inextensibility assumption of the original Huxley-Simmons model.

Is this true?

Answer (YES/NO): YES